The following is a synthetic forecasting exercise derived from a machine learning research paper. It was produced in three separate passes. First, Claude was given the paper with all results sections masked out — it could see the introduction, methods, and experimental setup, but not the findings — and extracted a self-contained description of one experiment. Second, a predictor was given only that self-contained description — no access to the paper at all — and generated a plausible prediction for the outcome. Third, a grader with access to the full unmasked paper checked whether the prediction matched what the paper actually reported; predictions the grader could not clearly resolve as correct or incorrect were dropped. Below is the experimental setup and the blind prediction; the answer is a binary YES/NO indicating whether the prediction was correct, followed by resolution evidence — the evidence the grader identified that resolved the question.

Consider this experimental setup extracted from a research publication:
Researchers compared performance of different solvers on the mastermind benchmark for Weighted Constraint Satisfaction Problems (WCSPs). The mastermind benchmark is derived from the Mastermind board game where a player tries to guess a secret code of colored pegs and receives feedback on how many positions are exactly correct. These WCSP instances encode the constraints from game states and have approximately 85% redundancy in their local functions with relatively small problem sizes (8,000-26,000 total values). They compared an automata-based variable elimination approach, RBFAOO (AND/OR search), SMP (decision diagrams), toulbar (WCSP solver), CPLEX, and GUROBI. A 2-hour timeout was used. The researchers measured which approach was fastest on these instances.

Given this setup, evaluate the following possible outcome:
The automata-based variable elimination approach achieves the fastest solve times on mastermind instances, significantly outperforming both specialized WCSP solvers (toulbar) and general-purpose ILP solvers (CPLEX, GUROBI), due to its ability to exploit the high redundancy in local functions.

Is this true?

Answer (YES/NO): NO